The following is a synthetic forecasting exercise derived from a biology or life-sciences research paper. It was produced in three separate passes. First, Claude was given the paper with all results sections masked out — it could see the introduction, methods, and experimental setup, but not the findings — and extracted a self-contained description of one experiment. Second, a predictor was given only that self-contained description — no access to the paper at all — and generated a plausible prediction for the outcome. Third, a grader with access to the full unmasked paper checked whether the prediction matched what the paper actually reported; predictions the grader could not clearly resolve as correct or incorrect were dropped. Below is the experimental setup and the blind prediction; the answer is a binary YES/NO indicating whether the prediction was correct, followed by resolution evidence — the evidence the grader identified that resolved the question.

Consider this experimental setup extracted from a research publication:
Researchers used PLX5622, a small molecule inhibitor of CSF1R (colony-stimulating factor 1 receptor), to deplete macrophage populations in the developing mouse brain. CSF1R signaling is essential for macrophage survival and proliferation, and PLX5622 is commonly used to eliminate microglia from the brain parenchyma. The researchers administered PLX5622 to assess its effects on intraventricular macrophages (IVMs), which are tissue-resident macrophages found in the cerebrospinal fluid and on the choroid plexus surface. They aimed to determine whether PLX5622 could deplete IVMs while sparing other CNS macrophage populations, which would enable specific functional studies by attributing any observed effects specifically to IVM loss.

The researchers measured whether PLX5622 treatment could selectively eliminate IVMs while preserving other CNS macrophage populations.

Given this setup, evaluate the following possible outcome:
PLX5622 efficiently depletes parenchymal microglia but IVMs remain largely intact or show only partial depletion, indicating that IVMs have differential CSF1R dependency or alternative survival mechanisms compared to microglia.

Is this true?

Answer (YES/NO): NO